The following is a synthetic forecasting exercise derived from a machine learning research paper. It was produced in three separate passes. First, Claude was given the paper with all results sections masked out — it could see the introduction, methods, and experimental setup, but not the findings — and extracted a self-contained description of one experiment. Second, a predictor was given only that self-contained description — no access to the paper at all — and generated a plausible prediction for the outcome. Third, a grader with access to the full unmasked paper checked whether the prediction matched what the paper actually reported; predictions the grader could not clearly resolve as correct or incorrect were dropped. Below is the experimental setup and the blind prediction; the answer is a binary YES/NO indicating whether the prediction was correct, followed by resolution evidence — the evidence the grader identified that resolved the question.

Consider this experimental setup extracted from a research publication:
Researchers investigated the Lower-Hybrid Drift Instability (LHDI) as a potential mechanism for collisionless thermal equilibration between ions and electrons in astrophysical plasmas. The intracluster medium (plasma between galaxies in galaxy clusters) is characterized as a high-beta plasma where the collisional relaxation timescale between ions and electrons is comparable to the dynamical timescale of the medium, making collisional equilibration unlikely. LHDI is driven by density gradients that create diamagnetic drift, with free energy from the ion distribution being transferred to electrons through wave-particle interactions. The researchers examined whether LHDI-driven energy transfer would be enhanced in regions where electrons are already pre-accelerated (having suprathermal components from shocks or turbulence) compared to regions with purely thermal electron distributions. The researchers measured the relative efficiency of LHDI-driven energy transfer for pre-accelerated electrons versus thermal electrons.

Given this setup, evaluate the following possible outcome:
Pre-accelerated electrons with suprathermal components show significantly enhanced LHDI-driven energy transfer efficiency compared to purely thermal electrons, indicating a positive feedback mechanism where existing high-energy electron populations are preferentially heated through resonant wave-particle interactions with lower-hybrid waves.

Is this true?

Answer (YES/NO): YES